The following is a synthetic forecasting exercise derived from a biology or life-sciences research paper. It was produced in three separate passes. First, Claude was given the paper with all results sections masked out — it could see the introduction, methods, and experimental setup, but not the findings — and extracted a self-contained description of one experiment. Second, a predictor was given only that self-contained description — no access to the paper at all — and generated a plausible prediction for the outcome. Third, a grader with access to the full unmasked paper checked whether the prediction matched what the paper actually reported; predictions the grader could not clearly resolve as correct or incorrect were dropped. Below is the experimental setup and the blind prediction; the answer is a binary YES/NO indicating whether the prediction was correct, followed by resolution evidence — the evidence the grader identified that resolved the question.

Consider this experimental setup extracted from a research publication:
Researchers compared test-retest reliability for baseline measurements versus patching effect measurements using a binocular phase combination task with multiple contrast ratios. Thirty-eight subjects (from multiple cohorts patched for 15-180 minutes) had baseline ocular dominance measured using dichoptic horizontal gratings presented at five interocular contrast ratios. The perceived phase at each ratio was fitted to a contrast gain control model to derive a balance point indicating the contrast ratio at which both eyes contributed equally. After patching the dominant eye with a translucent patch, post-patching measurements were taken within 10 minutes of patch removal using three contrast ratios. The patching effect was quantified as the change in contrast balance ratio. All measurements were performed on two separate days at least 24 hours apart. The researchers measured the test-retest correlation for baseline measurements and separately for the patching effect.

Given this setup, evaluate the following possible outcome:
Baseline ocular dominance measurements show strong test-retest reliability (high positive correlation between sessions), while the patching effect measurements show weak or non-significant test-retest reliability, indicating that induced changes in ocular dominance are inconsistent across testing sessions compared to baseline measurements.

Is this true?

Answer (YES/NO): NO